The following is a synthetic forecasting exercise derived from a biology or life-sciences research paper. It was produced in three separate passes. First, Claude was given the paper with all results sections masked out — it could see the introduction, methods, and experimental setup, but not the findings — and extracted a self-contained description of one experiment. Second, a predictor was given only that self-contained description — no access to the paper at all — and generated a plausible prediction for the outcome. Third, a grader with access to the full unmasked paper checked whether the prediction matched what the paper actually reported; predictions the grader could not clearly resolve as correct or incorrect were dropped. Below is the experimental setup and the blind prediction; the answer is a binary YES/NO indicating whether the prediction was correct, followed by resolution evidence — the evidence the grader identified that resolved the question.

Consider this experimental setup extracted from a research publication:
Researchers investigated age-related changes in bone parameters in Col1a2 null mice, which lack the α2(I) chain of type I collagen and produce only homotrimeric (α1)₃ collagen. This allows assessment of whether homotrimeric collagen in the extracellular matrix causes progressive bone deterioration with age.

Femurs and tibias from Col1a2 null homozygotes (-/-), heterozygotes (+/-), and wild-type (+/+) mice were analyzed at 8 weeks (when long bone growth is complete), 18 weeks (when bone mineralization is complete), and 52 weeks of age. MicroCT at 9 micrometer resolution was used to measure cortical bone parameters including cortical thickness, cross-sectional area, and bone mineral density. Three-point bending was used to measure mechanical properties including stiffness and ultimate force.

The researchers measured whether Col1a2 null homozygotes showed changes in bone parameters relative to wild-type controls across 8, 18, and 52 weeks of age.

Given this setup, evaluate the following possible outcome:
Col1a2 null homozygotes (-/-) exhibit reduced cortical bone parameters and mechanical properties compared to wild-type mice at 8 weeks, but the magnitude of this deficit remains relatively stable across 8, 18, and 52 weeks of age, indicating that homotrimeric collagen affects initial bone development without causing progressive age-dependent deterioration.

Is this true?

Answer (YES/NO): NO